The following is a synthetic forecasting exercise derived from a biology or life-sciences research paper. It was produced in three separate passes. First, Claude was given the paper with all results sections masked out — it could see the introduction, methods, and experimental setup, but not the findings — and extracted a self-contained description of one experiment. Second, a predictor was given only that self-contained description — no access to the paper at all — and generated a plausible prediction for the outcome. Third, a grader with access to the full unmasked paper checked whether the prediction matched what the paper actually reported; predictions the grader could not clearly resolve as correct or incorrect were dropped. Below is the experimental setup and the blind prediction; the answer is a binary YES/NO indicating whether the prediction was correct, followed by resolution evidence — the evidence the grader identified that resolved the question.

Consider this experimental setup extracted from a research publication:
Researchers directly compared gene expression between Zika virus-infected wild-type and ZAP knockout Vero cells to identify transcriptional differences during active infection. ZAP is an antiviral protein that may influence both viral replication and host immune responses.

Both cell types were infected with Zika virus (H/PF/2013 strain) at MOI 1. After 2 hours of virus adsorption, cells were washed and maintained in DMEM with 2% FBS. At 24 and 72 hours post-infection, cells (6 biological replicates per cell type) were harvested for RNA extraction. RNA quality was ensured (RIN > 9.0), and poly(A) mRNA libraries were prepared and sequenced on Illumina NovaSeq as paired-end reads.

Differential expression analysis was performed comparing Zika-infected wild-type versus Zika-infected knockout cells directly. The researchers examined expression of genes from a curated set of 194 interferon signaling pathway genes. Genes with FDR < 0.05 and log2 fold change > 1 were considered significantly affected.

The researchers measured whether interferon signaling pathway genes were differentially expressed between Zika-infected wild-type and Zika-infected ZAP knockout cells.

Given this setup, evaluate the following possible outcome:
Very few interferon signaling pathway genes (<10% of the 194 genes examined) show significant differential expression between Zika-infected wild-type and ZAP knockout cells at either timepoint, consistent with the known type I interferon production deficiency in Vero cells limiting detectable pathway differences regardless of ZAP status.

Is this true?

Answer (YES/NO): YES